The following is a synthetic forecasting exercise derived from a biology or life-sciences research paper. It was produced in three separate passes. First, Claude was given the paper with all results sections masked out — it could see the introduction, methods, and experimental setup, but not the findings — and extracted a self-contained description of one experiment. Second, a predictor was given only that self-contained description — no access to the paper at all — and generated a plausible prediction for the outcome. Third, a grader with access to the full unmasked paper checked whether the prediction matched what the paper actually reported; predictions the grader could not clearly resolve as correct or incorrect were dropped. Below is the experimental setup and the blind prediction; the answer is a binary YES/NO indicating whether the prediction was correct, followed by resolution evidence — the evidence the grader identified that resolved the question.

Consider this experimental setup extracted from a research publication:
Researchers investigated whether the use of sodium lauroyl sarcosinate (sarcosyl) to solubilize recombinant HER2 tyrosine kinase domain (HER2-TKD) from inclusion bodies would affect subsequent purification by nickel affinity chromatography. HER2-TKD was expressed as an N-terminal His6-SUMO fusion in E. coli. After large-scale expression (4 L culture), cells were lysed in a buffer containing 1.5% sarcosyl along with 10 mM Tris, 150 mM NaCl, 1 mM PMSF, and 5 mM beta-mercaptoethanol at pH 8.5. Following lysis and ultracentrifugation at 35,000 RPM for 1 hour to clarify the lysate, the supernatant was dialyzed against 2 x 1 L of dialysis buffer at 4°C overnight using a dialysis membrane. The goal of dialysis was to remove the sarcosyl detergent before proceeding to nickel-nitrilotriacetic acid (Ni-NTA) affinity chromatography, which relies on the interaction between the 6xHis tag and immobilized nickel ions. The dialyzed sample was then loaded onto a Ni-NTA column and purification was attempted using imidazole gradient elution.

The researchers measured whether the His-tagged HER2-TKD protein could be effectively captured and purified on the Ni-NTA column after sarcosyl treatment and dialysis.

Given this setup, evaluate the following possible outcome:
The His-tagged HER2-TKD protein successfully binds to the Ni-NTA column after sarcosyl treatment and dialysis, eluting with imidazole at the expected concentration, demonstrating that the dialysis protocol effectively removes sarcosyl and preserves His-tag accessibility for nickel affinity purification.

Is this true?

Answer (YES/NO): NO